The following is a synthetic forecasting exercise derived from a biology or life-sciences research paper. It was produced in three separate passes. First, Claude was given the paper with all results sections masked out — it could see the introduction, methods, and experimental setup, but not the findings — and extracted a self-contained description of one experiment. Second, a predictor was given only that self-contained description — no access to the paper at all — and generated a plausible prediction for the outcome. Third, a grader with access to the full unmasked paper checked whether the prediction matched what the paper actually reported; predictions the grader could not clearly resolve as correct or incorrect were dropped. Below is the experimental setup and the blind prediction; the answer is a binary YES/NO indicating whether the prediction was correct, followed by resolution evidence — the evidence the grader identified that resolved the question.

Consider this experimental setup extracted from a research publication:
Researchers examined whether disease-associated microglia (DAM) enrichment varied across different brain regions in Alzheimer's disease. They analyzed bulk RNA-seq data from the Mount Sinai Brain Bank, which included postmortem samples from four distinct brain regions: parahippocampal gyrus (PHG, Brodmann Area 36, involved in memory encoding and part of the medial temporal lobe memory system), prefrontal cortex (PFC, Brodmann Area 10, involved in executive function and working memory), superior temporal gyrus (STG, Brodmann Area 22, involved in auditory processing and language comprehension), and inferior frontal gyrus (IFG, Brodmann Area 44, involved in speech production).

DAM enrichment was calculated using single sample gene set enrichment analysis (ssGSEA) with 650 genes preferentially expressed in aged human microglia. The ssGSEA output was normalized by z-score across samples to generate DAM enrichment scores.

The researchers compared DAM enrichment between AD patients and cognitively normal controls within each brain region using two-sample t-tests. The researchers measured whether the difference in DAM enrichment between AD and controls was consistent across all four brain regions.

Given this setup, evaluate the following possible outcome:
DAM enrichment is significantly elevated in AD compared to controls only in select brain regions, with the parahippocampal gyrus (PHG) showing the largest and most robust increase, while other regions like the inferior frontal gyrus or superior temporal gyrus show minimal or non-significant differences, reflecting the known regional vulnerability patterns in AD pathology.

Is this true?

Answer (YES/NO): NO